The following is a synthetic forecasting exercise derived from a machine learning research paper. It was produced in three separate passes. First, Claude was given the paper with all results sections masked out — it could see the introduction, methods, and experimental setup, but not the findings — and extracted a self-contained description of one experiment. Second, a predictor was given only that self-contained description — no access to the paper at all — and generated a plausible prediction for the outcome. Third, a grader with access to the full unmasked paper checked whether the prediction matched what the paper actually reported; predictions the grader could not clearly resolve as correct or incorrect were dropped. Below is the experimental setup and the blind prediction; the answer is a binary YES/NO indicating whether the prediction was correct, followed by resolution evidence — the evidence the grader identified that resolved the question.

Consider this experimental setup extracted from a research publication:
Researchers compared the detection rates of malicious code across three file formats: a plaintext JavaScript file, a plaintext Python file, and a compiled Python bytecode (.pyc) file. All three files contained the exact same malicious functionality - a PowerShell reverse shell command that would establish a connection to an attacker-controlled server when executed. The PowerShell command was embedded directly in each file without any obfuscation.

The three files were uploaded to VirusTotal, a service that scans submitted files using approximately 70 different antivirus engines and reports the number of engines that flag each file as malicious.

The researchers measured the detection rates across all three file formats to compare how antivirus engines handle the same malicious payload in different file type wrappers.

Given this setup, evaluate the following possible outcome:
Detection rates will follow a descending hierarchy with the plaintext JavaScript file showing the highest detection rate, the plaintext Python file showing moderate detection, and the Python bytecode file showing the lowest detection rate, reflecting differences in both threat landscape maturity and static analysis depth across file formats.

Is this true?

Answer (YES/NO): YES